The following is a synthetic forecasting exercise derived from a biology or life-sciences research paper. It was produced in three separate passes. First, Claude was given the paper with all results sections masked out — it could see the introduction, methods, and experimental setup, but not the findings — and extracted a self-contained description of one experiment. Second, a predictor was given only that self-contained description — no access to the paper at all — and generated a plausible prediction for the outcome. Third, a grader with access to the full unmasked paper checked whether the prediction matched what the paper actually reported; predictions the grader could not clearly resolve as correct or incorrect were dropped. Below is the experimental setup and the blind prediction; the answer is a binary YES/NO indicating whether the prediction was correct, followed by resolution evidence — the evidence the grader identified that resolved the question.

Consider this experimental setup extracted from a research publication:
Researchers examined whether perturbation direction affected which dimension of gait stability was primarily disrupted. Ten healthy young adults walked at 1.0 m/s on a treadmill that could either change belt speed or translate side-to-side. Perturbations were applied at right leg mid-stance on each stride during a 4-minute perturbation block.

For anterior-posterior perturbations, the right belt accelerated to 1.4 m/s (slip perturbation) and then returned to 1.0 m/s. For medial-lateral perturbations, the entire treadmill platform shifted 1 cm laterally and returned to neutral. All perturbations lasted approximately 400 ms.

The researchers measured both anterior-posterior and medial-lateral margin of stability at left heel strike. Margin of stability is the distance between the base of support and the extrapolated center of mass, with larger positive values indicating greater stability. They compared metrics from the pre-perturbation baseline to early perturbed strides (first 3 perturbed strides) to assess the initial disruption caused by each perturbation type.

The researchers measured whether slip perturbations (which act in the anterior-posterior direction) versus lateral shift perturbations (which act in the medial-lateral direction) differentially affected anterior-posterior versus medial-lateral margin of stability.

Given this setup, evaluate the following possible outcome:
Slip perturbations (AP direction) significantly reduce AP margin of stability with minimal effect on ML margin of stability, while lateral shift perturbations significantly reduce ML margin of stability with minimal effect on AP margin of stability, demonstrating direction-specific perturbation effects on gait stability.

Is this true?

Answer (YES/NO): NO